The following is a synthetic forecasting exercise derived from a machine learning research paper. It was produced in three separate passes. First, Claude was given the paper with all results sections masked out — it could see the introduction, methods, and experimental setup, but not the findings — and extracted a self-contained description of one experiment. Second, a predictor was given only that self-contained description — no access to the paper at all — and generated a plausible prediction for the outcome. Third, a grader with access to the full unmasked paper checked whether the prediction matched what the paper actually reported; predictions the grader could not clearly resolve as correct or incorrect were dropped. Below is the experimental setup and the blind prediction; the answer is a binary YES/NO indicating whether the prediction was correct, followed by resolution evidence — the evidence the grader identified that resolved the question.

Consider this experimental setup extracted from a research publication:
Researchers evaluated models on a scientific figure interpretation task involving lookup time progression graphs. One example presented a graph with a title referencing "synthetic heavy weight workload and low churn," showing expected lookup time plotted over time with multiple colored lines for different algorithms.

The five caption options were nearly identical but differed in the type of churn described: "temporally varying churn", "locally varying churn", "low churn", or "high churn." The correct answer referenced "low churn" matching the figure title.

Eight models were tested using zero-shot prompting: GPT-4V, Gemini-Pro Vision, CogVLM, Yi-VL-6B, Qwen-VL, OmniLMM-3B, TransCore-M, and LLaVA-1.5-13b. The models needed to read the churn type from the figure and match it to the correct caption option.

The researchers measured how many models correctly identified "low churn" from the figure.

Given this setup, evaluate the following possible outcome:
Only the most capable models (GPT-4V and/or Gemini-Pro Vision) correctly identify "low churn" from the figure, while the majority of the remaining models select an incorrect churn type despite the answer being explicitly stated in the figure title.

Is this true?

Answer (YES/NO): NO